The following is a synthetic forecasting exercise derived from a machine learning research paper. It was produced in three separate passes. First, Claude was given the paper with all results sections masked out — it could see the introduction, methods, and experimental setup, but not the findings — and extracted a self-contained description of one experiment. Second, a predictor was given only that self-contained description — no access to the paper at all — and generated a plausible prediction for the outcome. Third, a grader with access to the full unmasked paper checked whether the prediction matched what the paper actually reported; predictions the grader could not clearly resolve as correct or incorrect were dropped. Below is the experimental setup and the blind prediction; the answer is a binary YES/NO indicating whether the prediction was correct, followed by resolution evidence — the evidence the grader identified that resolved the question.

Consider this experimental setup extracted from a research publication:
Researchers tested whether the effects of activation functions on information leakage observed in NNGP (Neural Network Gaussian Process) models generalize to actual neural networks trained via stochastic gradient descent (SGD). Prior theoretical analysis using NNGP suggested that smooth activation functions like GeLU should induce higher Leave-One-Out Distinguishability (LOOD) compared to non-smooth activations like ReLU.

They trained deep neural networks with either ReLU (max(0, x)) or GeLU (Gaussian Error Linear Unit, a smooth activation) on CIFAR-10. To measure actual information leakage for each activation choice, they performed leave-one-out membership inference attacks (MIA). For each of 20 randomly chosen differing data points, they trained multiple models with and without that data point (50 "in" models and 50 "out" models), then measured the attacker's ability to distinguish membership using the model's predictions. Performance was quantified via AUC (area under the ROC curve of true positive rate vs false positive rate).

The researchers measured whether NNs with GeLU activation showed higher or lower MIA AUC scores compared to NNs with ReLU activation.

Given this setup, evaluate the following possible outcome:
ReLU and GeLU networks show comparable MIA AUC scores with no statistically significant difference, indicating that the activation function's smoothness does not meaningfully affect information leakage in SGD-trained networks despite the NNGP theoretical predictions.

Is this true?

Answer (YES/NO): NO